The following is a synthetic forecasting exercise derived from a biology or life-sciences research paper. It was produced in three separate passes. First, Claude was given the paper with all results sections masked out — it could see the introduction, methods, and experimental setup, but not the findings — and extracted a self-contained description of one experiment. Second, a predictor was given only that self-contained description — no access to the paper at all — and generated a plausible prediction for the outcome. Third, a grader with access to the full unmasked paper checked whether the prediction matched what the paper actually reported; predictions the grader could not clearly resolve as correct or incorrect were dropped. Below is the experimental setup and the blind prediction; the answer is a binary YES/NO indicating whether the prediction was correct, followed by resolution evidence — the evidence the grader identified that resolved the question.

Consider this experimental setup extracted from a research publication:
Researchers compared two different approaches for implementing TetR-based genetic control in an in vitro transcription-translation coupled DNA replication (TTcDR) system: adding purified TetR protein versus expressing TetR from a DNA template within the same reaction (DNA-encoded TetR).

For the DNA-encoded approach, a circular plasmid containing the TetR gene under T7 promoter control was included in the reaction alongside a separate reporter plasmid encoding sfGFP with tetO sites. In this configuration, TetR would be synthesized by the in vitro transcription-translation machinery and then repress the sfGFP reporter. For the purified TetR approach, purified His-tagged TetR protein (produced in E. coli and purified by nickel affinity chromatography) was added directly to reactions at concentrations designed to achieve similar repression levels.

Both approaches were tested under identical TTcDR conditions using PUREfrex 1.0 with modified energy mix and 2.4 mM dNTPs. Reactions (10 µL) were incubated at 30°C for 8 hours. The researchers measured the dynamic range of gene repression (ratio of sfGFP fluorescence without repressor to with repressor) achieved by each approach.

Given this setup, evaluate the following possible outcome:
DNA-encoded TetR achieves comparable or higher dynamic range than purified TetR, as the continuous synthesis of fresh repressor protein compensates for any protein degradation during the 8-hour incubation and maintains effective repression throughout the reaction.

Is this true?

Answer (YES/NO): NO